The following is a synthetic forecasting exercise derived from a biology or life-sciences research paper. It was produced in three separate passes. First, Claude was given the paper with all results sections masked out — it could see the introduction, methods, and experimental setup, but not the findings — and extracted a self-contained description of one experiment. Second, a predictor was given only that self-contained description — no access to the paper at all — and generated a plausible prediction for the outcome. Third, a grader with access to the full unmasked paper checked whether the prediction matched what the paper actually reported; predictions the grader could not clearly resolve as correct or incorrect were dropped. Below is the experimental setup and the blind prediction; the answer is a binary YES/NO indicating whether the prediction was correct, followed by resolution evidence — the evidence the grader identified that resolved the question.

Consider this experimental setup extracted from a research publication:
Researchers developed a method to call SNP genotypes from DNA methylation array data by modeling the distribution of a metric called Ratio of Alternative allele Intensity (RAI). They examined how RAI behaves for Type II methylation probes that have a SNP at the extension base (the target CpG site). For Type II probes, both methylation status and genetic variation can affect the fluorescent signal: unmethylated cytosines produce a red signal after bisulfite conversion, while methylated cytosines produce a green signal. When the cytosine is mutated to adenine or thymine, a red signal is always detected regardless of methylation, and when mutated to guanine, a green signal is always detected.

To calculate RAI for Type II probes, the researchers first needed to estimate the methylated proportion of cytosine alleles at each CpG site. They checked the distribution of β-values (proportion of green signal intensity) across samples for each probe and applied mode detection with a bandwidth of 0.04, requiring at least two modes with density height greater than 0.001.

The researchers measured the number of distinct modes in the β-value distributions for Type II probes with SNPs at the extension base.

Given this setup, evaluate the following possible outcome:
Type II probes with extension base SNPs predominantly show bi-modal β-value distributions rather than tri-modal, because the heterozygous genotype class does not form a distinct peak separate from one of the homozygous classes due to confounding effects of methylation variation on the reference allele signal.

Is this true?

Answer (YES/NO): NO